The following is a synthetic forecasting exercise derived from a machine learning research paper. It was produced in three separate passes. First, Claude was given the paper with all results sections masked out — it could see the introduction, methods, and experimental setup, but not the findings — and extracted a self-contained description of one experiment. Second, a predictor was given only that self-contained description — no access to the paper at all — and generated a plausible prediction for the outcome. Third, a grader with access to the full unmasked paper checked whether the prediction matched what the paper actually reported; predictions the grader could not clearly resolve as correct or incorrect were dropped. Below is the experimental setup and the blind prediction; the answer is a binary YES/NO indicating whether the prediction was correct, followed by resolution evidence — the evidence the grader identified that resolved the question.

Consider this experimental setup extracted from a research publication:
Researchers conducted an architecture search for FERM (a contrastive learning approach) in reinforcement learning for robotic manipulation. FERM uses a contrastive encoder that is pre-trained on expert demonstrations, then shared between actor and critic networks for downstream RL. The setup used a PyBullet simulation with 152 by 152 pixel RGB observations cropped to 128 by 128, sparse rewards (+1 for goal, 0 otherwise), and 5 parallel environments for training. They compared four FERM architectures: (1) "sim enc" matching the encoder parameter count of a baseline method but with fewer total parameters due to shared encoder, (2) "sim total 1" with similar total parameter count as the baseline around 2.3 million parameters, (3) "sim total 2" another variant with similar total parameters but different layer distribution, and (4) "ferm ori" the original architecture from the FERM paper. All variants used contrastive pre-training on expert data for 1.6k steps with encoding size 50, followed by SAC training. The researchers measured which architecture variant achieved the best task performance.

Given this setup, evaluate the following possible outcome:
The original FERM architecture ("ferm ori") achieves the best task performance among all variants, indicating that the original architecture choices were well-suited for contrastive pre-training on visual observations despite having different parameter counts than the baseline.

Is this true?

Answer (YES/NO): NO